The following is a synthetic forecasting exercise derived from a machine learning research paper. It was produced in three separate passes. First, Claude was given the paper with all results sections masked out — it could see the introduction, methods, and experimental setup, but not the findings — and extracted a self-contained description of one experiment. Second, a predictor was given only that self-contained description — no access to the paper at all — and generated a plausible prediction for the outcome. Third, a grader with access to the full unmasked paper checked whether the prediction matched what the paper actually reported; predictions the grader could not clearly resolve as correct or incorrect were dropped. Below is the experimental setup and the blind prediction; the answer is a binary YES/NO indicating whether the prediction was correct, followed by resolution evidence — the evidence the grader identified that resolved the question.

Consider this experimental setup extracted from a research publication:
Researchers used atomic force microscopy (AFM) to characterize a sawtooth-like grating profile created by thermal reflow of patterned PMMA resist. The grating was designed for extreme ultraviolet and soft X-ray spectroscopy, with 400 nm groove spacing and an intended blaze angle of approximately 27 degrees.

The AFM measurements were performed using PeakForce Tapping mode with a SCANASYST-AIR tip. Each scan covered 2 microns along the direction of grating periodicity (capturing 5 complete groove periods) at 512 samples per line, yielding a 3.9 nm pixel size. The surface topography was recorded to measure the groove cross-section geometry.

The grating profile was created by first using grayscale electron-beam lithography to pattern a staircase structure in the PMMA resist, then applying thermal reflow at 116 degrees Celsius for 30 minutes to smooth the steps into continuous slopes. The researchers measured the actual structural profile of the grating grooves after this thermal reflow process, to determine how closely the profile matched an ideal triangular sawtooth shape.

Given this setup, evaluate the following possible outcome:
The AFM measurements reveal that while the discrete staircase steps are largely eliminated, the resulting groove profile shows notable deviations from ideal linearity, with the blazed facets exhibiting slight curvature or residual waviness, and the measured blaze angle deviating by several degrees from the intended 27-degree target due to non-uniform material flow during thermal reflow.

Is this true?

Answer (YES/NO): NO